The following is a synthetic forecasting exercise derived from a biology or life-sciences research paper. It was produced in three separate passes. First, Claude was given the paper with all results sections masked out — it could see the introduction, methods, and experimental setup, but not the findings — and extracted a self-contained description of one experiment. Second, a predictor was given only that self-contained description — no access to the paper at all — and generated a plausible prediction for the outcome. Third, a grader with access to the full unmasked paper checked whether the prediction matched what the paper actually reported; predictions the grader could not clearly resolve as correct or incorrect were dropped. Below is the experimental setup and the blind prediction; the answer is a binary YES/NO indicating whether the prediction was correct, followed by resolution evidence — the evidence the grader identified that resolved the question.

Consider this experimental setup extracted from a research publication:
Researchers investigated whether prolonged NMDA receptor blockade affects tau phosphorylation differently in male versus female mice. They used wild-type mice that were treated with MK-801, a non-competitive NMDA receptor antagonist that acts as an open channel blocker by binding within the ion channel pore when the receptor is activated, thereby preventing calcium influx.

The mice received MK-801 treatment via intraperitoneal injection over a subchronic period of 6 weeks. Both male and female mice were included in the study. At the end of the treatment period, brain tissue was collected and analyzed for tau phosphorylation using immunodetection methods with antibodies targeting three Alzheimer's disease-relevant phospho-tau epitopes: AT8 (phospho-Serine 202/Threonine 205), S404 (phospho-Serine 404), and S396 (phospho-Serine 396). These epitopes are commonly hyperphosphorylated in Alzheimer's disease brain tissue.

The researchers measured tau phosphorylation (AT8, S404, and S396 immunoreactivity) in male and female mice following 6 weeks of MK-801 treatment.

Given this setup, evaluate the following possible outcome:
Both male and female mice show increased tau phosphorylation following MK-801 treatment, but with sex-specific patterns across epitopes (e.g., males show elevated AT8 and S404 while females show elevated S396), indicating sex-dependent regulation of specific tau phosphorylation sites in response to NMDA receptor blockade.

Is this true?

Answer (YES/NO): NO